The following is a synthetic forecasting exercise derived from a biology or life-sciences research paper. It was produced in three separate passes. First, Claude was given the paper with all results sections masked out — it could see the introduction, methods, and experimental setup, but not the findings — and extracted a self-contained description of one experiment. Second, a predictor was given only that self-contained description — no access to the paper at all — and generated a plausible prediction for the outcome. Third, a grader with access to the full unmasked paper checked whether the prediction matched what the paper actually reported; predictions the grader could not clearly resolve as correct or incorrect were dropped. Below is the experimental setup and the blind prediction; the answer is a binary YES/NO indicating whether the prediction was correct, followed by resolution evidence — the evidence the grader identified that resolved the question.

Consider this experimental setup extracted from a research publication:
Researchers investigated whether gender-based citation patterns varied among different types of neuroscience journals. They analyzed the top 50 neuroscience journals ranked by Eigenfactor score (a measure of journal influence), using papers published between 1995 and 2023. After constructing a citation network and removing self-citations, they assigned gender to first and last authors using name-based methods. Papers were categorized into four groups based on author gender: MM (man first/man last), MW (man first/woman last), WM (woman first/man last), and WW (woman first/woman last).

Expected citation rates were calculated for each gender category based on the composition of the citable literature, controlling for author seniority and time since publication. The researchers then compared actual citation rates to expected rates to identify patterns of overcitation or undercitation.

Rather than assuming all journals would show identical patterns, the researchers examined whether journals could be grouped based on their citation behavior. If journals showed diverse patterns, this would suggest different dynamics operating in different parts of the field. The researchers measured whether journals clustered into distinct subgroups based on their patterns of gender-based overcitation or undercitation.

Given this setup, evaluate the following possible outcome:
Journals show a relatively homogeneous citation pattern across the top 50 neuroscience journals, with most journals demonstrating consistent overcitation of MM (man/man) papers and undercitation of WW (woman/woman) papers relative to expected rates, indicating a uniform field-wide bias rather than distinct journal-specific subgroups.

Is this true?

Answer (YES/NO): NO